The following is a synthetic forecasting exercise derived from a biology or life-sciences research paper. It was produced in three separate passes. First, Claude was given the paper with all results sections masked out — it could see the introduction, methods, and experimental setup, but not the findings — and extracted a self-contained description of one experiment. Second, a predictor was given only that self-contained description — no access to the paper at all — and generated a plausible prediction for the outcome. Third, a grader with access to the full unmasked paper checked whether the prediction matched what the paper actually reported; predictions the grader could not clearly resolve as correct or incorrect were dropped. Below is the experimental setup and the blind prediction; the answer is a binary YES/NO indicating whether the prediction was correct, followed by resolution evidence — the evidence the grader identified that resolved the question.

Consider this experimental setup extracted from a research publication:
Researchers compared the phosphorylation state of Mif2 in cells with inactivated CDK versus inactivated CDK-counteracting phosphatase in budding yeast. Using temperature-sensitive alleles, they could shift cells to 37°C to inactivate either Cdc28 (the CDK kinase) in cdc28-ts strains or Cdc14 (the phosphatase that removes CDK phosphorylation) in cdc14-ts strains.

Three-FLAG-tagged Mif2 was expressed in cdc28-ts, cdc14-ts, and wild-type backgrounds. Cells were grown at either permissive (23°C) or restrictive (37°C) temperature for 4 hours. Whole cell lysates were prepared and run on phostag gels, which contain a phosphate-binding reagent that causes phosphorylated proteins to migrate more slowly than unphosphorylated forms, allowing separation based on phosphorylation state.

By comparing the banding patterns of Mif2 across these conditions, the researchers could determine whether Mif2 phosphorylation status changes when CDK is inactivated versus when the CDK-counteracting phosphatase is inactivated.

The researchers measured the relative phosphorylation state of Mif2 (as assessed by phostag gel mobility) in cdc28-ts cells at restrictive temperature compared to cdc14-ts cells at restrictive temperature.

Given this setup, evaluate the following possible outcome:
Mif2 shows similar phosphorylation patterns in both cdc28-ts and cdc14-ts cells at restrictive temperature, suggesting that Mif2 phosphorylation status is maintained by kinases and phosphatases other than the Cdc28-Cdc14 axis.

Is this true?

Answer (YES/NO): NO